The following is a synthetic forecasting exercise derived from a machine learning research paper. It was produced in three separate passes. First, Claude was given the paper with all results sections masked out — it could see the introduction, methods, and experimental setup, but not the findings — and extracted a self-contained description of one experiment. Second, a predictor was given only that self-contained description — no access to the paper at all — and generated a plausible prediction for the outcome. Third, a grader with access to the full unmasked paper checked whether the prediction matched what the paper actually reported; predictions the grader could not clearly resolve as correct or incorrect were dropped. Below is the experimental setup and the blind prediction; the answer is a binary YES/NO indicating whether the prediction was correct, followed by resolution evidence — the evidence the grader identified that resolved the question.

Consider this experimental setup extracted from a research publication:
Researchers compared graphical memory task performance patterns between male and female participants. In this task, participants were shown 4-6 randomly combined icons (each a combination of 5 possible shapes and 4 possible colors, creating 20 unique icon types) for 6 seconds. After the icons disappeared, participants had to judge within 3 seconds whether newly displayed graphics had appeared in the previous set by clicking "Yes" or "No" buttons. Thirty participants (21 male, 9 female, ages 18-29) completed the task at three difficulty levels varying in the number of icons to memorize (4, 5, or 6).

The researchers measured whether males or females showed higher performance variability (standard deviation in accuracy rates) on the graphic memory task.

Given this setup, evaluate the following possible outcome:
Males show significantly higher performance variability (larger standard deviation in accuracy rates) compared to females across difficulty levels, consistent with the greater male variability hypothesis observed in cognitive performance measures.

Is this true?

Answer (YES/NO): NO